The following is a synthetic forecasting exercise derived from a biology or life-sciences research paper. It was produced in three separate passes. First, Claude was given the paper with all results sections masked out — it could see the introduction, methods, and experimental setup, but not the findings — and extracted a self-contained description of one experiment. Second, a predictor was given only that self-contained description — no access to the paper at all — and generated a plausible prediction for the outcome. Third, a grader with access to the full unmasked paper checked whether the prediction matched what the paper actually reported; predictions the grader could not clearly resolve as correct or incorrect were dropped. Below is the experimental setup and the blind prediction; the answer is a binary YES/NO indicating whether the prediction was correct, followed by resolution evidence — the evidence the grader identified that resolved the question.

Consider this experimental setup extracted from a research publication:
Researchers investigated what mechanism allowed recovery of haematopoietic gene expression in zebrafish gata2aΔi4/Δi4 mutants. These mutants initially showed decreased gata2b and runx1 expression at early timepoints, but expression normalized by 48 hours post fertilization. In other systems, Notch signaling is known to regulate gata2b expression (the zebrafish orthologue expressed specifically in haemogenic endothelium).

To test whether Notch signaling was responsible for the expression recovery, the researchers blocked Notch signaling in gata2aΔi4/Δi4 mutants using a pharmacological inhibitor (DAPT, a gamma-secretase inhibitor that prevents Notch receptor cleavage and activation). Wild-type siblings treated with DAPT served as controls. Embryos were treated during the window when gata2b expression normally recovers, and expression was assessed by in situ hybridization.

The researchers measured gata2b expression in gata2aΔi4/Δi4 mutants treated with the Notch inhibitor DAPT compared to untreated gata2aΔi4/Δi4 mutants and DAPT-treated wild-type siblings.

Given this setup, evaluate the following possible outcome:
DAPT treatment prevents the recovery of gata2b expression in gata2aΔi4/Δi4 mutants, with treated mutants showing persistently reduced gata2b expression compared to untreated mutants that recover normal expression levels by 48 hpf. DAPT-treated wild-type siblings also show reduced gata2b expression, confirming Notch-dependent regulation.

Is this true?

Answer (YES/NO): NO